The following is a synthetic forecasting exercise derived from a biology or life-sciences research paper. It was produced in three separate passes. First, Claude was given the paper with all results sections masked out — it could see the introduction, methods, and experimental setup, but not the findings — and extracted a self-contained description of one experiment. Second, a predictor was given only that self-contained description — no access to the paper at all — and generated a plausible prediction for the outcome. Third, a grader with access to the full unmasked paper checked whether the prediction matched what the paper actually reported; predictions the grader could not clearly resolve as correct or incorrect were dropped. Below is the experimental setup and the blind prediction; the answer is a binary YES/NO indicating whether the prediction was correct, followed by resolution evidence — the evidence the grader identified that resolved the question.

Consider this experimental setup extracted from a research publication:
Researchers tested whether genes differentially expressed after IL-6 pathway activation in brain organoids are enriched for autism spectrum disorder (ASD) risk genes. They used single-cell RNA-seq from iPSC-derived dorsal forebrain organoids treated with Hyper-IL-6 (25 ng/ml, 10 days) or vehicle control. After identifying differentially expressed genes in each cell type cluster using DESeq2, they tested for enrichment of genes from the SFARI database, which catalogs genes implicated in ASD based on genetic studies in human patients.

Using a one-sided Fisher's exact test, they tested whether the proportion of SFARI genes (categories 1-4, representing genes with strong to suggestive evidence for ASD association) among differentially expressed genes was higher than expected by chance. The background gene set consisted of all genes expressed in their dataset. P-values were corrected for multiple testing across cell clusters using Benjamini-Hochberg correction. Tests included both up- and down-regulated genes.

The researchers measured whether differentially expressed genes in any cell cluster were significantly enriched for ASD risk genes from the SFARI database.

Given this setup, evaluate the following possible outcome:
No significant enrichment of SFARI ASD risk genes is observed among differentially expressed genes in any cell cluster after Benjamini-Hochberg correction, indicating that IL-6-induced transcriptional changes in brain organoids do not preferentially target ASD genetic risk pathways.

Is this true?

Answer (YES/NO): YES